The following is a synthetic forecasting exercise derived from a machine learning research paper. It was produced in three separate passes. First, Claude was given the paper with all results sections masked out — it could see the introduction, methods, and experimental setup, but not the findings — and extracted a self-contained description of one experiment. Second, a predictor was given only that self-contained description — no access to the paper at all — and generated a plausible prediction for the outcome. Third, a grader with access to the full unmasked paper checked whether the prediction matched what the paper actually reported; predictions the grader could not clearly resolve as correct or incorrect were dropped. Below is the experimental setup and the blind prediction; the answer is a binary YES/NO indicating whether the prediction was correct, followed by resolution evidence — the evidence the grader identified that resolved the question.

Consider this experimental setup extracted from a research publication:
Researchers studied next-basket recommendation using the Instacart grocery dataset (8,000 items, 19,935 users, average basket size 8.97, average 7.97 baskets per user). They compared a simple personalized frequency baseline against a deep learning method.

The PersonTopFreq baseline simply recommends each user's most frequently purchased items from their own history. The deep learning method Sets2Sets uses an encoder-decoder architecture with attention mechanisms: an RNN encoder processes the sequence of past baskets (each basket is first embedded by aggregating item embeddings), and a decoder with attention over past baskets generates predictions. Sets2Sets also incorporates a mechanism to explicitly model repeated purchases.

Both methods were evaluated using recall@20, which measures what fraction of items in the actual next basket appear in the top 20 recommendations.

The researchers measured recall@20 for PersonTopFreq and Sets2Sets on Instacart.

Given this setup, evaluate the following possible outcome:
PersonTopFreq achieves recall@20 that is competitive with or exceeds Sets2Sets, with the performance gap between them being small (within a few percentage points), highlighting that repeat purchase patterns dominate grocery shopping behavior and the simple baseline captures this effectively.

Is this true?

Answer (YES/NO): NO